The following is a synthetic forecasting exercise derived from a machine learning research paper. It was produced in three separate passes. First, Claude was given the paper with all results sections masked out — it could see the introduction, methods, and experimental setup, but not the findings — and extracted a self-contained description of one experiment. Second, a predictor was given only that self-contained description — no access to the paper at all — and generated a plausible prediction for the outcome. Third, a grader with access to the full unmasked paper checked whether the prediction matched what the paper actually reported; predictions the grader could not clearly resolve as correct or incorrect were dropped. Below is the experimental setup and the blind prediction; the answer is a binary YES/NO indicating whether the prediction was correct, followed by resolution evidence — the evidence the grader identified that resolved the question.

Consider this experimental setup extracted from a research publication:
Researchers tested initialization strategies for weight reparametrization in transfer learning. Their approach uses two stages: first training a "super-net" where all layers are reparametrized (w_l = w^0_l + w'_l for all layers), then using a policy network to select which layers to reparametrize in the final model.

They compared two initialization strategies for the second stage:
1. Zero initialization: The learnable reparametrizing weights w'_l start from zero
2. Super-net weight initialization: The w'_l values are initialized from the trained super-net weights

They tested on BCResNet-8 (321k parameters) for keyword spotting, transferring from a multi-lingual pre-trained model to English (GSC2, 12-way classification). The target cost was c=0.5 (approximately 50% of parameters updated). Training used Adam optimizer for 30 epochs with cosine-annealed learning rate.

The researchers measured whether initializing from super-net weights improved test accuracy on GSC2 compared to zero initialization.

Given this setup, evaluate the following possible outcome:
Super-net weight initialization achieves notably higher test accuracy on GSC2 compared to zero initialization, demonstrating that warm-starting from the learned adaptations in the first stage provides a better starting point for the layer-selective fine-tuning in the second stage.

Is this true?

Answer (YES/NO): NO